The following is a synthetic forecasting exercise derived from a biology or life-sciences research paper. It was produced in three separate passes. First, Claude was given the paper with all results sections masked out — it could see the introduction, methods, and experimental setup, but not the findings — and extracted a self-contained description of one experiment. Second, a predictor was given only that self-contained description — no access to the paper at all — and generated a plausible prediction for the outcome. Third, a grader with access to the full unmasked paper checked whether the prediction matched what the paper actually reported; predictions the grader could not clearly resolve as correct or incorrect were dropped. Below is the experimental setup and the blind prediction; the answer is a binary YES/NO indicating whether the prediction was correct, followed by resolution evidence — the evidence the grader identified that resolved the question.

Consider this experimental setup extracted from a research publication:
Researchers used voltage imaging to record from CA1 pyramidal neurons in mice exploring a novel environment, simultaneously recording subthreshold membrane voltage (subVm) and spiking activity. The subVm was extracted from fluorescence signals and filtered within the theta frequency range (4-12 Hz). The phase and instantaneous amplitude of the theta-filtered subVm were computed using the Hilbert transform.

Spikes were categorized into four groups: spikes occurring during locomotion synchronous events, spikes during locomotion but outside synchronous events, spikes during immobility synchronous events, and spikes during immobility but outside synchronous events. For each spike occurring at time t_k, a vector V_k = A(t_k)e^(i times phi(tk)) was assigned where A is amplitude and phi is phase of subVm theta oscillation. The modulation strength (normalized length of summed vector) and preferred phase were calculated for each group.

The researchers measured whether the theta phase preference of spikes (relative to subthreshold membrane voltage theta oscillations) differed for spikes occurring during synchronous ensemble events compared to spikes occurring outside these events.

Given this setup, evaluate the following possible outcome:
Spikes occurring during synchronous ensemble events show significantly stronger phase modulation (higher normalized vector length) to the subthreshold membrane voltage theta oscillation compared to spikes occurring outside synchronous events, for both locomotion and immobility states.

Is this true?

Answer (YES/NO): YES